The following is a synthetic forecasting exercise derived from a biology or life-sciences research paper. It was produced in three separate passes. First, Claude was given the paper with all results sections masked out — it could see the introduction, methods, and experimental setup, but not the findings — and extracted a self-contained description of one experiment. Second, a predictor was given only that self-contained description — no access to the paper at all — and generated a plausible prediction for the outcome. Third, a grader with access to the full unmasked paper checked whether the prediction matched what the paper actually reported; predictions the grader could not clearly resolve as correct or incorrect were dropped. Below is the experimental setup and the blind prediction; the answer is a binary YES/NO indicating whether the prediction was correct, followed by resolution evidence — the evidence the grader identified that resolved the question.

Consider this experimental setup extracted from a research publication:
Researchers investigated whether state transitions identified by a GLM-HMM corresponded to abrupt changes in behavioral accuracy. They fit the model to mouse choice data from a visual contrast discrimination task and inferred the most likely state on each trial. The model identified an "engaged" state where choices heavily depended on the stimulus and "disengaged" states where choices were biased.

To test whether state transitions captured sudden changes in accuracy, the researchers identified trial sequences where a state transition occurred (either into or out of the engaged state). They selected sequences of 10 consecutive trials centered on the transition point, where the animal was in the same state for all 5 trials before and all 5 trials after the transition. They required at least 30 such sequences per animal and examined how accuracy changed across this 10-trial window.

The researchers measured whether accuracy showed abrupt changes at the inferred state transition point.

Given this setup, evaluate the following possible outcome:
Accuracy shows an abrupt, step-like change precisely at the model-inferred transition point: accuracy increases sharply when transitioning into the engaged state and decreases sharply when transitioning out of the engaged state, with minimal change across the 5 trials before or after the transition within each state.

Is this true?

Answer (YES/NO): YES